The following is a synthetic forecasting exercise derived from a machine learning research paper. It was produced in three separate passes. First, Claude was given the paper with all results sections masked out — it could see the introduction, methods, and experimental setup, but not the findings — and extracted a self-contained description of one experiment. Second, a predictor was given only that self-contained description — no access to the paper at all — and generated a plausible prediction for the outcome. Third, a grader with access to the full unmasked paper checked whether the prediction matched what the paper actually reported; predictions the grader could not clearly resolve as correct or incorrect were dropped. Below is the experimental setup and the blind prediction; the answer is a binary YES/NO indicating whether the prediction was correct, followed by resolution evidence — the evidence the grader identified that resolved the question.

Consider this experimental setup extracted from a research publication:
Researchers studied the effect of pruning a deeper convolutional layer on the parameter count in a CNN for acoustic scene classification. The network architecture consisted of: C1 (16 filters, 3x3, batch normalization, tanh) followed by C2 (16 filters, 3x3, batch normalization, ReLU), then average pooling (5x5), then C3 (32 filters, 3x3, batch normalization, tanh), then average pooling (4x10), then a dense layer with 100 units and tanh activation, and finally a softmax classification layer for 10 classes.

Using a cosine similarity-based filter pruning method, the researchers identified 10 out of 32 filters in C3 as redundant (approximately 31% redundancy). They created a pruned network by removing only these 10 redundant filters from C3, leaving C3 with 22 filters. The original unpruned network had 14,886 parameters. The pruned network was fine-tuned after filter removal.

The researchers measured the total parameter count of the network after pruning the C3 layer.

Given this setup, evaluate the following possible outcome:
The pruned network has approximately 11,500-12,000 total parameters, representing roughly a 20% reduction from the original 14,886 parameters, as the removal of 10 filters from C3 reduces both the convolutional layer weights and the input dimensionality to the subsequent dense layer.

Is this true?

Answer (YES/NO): NO